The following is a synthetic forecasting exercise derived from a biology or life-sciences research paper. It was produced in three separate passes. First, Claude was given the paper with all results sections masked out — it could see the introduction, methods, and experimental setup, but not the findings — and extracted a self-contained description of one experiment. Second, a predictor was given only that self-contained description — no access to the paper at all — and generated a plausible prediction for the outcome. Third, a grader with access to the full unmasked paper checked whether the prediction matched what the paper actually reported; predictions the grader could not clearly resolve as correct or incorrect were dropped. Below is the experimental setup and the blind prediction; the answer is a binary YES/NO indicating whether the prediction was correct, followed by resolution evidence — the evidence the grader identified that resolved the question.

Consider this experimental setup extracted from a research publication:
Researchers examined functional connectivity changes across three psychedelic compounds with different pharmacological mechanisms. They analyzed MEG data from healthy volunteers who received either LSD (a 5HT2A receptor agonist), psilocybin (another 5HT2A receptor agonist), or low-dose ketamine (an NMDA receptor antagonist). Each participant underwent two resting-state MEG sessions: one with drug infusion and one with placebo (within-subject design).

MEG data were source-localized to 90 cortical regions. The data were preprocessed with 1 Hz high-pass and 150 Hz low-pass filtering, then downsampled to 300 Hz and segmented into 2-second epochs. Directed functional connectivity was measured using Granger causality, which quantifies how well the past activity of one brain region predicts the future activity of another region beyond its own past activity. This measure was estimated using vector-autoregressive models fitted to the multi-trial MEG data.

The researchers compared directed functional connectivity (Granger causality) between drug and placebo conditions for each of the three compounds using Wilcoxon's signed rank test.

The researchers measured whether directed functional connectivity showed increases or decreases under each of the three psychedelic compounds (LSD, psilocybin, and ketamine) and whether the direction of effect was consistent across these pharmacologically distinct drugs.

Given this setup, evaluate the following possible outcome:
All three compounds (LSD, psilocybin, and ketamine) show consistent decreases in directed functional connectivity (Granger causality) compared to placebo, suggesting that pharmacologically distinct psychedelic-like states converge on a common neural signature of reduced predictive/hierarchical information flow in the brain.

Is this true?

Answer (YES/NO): YES